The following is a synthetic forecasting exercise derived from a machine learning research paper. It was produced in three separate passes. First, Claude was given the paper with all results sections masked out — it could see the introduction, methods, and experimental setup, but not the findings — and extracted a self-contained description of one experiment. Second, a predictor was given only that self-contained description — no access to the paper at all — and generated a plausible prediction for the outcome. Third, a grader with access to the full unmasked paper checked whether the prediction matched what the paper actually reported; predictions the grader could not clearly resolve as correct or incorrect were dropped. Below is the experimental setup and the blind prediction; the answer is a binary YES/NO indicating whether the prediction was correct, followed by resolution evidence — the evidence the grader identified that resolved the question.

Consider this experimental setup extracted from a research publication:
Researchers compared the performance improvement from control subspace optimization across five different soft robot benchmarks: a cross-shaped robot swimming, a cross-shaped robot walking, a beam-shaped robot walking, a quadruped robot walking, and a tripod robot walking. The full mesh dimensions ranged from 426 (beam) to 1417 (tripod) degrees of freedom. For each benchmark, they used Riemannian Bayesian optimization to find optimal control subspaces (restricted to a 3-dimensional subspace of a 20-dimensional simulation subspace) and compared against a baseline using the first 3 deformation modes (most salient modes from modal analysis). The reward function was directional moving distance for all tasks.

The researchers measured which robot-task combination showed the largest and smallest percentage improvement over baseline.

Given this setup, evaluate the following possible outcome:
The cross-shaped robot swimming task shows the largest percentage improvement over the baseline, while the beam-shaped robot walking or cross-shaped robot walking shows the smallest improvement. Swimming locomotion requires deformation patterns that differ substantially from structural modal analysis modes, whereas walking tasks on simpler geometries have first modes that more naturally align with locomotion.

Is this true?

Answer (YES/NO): NO